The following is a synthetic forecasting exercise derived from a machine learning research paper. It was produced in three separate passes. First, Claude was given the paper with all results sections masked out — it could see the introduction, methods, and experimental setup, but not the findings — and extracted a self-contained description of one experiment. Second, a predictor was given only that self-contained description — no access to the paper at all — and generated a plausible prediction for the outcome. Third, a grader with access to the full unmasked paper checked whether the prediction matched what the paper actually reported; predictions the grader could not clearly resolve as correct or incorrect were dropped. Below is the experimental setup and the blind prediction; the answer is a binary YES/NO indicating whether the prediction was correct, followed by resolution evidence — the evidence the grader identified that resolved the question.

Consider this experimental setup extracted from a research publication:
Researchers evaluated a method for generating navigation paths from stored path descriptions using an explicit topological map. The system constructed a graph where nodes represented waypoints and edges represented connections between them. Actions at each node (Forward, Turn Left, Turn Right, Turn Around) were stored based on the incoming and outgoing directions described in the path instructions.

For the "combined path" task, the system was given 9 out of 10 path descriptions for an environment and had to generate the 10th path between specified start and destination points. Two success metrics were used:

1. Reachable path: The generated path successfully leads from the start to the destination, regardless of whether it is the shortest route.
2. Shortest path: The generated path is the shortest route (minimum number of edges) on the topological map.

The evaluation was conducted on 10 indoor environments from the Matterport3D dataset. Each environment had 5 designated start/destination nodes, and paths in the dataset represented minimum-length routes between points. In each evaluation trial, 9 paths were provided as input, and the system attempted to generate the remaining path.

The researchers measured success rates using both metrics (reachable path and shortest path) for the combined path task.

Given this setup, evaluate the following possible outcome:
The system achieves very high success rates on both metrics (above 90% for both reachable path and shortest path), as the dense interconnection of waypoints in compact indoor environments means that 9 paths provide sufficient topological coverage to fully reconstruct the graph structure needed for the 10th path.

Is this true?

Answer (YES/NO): NO